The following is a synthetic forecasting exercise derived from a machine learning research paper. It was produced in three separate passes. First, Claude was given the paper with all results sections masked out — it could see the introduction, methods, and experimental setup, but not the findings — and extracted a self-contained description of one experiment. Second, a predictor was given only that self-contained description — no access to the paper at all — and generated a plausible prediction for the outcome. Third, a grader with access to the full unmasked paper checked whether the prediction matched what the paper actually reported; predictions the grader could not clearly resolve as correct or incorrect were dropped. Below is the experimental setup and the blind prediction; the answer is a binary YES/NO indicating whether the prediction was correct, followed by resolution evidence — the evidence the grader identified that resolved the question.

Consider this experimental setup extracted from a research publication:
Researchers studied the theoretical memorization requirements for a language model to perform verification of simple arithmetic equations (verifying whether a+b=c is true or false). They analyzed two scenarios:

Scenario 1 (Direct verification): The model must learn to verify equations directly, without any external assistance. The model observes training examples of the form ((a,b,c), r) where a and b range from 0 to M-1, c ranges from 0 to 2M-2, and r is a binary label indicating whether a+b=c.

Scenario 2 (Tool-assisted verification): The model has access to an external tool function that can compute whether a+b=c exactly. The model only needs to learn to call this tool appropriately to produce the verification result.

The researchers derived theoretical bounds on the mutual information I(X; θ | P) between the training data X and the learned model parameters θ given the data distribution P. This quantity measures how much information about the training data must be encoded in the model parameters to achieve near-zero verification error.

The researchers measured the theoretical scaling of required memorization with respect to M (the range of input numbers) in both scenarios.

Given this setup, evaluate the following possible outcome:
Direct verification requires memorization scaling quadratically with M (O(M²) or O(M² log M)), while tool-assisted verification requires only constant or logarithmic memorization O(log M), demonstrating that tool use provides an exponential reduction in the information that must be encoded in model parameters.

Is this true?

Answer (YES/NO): NO